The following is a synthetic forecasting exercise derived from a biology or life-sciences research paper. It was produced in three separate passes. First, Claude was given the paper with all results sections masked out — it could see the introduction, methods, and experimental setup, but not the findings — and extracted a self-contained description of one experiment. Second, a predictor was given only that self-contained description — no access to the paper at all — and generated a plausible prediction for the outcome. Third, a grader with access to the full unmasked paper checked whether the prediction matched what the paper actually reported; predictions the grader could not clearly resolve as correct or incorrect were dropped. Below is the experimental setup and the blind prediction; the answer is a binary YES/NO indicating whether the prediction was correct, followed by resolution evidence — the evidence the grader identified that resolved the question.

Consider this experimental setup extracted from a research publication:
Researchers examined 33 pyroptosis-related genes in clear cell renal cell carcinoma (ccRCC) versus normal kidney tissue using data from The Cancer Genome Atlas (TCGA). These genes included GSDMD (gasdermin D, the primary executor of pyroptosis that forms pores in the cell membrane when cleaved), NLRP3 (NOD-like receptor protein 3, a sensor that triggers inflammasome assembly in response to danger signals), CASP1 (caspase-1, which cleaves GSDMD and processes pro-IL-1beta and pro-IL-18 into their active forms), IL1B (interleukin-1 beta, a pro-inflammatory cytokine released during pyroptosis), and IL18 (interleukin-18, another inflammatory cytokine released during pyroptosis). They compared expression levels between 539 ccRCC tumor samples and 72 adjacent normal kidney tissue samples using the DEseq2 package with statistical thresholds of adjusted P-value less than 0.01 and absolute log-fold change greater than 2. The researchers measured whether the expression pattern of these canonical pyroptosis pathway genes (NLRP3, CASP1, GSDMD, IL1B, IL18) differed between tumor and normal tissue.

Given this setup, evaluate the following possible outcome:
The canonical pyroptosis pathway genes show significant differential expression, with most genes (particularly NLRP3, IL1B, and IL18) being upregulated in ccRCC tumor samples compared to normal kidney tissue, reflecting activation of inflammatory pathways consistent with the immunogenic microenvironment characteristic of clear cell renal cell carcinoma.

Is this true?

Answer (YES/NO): YES